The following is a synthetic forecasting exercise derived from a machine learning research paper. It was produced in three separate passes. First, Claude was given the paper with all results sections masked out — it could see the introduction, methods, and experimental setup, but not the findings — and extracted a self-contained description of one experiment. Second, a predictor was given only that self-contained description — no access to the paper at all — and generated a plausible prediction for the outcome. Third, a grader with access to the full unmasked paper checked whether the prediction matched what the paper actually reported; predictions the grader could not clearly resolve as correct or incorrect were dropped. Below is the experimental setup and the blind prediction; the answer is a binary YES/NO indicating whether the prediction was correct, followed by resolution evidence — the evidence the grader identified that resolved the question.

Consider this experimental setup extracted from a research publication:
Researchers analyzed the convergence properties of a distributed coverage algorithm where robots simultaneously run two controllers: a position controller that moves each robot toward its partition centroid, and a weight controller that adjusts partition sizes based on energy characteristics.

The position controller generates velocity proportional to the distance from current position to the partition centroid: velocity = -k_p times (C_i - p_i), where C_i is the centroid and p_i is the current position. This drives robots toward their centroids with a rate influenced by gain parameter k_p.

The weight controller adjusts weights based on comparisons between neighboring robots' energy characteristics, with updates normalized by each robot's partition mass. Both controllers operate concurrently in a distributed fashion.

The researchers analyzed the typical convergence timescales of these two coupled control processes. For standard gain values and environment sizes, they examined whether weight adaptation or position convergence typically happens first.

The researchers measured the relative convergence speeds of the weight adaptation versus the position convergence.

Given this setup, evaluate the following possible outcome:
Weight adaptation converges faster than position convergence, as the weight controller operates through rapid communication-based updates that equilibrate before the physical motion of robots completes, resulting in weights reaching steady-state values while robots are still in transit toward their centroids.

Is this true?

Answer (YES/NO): YES